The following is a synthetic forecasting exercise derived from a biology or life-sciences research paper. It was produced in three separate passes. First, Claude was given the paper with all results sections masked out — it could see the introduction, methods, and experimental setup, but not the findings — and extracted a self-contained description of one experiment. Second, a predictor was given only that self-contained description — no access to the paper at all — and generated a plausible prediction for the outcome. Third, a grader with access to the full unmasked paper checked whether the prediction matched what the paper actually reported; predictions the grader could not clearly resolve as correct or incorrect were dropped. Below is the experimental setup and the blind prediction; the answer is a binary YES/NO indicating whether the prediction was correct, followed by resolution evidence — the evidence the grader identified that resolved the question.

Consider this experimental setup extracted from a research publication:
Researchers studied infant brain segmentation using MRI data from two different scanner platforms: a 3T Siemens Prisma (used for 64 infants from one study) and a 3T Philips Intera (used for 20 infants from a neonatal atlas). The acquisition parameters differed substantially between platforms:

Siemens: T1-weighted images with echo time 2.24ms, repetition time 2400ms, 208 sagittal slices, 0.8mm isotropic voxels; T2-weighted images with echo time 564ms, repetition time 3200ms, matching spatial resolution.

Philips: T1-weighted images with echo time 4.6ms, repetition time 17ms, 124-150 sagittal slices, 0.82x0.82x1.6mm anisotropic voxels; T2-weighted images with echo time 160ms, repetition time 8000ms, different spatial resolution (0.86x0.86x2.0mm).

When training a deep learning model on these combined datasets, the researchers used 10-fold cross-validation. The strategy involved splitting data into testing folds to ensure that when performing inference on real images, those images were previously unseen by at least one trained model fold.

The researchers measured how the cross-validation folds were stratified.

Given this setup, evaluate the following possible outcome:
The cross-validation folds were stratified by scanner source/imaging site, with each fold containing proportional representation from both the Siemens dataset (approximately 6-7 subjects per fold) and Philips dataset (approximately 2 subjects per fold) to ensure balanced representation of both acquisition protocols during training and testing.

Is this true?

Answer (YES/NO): NO